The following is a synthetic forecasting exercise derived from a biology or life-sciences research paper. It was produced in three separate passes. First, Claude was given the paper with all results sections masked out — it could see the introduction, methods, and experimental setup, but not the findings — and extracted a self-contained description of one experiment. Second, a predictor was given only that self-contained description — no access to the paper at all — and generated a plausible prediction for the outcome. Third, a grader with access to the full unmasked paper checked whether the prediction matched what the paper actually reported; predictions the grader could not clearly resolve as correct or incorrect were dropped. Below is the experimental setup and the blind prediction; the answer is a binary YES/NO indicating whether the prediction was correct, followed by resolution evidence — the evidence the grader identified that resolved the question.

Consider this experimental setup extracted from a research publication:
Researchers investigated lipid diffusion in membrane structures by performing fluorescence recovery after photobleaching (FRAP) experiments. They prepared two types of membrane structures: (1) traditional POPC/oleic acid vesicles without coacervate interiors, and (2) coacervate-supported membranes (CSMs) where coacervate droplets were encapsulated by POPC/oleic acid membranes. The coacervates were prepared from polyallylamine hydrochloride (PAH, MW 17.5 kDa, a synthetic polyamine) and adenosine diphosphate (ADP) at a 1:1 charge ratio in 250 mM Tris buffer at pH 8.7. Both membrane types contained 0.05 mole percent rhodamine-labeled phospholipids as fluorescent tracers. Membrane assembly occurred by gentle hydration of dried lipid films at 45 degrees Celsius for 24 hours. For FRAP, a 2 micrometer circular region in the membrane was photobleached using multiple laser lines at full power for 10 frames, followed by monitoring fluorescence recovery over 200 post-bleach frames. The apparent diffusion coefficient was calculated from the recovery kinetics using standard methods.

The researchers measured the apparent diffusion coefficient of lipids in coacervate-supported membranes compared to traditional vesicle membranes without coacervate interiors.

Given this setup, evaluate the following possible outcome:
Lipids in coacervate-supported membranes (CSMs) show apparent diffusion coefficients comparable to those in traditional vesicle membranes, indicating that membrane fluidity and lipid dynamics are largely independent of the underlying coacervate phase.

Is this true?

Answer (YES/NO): NO